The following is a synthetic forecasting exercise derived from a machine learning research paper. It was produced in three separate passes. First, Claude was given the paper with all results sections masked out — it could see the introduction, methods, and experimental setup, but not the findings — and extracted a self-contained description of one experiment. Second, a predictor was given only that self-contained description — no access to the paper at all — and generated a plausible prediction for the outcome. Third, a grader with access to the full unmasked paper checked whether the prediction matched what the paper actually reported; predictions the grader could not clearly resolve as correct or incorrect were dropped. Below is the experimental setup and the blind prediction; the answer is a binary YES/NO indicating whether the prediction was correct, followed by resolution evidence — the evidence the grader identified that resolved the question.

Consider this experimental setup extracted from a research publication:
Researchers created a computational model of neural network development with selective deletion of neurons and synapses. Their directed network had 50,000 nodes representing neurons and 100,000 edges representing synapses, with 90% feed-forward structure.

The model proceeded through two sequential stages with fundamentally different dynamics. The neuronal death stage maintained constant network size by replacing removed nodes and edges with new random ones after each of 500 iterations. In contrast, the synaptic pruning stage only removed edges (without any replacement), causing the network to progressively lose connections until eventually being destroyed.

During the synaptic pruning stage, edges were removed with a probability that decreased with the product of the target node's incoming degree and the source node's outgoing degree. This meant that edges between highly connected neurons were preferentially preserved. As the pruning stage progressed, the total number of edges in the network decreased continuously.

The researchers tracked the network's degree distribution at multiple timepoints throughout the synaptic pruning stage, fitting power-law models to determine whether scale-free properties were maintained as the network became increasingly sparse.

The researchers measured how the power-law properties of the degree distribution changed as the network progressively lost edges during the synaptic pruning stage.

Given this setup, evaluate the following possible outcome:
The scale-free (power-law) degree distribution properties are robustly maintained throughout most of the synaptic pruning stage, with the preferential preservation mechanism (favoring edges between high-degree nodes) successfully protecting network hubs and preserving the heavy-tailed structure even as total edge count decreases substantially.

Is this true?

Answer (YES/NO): YES